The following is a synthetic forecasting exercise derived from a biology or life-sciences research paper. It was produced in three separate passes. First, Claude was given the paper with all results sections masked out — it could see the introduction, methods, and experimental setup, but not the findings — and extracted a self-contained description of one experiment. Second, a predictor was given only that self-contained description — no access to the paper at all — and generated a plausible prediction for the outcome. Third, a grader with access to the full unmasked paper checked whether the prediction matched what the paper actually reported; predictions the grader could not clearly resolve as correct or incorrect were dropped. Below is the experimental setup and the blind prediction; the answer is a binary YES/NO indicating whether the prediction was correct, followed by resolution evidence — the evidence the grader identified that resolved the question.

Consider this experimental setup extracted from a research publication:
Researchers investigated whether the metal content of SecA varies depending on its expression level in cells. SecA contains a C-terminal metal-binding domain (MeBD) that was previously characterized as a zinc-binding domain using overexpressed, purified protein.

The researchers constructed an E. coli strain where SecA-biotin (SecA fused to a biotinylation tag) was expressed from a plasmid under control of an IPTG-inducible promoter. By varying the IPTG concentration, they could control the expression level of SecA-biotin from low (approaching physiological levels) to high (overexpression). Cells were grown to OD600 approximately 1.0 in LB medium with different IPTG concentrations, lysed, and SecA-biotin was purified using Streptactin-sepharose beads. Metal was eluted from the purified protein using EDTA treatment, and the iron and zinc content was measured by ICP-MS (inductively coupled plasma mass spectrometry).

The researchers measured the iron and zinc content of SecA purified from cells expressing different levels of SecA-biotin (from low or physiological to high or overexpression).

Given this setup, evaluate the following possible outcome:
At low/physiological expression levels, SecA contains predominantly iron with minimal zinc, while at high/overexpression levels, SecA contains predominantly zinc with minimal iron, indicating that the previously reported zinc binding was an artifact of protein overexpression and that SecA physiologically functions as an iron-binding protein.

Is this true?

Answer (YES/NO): NO